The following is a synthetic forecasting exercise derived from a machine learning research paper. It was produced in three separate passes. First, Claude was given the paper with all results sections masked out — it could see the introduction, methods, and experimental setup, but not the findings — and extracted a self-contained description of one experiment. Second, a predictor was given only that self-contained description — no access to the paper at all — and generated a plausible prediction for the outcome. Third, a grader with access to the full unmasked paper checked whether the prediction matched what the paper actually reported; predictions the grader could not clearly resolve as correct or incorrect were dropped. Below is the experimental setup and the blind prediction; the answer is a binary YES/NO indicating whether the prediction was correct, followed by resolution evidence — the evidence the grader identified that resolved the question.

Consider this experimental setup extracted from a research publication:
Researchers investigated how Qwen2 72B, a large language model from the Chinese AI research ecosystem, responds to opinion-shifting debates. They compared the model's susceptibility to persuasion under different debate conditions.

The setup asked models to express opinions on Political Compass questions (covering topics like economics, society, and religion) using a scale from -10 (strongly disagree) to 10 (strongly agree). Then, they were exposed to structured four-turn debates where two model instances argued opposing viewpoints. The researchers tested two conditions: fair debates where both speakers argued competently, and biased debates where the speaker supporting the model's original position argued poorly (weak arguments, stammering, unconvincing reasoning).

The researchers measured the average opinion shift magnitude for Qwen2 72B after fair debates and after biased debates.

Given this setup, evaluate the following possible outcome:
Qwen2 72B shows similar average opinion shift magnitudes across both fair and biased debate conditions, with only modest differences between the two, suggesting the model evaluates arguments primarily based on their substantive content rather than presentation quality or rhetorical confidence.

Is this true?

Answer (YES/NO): NO